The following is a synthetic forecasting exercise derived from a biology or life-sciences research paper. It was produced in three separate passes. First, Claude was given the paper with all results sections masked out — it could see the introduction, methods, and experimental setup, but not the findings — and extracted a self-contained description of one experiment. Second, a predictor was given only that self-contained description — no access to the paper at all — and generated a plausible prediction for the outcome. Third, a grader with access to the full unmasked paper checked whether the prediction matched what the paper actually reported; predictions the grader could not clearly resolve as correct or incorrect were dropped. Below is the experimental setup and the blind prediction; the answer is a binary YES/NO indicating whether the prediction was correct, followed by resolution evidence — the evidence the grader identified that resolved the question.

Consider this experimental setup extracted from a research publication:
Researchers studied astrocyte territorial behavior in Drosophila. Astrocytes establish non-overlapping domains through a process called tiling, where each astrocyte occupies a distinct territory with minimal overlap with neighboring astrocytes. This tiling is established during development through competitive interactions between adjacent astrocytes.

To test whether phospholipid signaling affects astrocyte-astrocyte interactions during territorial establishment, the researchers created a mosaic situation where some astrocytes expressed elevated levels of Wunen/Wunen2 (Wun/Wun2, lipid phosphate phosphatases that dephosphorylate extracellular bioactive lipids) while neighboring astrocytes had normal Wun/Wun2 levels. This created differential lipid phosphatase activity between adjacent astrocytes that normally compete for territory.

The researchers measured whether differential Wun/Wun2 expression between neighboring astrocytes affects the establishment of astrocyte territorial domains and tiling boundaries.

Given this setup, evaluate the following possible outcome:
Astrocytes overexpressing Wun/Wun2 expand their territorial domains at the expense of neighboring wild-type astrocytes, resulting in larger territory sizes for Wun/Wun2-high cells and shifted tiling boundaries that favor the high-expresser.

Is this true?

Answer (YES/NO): NO